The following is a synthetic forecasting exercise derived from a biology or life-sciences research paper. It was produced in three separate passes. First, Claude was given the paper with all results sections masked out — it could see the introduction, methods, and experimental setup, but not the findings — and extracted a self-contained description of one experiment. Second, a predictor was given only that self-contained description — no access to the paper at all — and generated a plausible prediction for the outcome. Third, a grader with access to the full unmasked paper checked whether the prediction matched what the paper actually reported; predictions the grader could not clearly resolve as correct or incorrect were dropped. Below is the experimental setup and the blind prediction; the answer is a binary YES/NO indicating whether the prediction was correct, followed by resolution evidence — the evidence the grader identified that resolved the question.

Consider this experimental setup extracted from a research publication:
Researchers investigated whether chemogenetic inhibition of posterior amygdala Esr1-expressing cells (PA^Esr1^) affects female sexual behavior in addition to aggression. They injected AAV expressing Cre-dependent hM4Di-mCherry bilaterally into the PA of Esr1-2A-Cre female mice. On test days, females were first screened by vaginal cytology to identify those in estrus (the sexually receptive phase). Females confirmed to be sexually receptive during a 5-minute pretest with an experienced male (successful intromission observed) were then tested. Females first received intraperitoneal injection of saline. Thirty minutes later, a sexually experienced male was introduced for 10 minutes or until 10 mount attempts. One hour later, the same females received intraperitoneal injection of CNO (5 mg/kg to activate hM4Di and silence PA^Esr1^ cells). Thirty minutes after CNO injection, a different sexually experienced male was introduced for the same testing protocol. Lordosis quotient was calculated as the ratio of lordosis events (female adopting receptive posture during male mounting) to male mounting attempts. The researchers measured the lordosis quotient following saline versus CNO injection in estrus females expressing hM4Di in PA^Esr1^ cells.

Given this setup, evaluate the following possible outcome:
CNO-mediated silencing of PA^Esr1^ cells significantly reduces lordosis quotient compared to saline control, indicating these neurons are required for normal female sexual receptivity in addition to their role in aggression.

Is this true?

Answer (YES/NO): NO